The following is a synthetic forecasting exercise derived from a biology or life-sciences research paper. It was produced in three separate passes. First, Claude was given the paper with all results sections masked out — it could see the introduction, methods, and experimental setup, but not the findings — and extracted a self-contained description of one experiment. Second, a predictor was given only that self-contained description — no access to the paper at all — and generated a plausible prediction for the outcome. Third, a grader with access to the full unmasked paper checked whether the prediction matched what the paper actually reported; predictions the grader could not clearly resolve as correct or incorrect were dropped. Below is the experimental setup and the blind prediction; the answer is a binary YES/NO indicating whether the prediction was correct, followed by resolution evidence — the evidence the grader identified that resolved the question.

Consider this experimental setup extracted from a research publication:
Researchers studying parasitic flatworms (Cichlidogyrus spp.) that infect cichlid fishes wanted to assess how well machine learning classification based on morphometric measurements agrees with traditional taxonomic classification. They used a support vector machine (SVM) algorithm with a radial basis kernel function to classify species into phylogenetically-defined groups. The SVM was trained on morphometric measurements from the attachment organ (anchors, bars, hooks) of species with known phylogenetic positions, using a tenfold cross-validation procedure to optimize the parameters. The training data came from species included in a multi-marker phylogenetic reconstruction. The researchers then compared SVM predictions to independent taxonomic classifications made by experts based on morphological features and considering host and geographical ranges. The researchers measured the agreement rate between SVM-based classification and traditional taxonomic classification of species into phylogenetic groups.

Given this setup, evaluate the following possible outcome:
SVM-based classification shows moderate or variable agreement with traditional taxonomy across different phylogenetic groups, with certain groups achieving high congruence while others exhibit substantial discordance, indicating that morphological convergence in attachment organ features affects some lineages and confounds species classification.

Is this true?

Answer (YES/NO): YES